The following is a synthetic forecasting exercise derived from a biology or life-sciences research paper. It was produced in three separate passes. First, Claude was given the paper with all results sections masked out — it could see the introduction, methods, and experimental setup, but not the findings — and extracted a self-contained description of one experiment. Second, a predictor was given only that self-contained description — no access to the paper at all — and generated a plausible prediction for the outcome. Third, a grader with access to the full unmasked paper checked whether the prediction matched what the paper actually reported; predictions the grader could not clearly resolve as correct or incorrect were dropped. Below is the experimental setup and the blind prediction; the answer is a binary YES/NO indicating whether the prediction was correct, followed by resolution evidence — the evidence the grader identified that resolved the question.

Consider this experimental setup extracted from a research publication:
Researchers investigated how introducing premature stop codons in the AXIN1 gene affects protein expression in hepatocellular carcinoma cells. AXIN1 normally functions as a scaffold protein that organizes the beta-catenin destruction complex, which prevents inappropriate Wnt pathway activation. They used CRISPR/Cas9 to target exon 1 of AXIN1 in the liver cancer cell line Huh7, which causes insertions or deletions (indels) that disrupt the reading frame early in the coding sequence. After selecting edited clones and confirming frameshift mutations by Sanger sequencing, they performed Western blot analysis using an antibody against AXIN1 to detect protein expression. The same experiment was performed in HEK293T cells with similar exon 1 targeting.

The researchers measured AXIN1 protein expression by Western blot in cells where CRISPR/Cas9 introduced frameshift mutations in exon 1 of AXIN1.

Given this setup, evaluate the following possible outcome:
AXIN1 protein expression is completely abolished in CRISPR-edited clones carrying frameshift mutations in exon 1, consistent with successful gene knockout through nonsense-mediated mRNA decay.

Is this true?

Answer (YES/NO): NO